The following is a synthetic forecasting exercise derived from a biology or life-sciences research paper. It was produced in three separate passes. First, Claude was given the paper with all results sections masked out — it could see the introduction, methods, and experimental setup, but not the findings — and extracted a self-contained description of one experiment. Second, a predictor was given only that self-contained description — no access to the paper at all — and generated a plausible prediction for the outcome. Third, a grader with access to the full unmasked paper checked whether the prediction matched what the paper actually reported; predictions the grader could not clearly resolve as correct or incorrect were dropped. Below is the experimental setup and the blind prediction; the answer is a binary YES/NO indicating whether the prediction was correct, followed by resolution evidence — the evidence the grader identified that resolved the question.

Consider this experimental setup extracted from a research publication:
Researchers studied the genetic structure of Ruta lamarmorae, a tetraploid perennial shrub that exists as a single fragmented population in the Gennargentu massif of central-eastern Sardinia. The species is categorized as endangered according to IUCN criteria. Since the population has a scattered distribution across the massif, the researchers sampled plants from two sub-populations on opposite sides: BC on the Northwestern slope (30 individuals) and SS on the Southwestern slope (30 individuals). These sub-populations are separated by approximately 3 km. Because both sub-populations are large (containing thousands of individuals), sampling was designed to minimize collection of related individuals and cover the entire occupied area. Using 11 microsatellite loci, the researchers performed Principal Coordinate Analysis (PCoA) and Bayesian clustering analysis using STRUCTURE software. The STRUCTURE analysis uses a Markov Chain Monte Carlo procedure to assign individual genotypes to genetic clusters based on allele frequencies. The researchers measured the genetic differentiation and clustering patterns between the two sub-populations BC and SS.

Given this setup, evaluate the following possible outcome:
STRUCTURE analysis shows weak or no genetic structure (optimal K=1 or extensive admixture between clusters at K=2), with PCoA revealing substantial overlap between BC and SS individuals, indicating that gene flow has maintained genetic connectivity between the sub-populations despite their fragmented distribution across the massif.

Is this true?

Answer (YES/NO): NO